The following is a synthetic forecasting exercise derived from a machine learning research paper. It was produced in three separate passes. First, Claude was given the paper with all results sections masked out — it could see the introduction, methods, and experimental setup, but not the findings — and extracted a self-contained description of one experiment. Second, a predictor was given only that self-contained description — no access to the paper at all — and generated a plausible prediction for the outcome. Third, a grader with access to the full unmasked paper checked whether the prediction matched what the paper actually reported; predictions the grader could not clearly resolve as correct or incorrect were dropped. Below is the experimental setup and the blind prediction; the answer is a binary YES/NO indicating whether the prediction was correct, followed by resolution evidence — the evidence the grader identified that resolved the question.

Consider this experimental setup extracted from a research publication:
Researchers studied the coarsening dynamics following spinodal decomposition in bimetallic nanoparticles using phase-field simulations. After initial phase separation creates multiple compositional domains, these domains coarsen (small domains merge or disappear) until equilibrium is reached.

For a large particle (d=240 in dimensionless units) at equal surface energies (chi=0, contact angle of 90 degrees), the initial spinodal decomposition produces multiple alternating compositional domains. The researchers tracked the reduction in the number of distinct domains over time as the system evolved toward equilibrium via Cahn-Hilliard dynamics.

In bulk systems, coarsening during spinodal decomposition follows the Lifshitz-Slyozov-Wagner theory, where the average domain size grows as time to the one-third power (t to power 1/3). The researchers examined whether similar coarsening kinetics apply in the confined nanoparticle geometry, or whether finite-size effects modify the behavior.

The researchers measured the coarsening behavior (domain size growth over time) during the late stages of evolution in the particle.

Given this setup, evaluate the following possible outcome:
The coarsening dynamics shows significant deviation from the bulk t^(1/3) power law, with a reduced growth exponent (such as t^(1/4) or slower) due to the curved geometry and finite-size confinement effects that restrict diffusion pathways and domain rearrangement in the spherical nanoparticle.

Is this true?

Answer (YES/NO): NO